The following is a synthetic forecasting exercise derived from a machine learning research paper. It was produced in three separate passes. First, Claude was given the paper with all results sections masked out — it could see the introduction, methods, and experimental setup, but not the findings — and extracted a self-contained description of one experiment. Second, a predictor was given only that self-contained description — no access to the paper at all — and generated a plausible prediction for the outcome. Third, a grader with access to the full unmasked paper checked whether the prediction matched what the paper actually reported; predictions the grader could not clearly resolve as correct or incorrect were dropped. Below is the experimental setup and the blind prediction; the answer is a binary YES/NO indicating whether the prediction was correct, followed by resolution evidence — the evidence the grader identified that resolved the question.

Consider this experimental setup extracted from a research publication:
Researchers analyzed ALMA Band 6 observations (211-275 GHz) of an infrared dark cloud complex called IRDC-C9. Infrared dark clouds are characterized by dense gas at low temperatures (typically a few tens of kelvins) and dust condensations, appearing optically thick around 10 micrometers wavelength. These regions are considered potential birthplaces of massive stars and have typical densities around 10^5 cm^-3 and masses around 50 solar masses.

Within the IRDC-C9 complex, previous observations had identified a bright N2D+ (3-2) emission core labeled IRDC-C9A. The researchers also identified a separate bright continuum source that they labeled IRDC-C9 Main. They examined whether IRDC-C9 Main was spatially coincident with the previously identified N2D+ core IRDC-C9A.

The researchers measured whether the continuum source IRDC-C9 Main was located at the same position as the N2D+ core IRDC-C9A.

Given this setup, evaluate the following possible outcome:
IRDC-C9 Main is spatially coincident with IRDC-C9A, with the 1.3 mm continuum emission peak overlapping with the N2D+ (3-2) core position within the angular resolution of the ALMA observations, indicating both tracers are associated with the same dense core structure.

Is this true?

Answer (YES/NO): NO